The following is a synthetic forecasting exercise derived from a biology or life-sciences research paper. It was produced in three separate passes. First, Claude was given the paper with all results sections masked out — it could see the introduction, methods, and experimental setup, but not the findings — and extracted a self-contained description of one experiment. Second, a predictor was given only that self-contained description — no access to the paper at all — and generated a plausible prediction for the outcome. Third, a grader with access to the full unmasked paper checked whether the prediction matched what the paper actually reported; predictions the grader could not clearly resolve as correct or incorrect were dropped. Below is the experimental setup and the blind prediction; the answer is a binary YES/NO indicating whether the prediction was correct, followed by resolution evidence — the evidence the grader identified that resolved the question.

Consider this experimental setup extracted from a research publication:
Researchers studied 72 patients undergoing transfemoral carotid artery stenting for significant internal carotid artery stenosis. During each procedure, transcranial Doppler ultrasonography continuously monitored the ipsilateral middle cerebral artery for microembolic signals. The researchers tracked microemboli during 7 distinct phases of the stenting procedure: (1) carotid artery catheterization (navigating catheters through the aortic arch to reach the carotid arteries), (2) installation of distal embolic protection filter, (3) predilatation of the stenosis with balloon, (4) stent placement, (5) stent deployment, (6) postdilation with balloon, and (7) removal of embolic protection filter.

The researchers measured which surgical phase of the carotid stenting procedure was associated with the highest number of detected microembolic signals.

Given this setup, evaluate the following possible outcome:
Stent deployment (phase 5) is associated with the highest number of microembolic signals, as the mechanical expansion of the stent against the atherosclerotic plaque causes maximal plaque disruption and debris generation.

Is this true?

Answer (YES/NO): NO